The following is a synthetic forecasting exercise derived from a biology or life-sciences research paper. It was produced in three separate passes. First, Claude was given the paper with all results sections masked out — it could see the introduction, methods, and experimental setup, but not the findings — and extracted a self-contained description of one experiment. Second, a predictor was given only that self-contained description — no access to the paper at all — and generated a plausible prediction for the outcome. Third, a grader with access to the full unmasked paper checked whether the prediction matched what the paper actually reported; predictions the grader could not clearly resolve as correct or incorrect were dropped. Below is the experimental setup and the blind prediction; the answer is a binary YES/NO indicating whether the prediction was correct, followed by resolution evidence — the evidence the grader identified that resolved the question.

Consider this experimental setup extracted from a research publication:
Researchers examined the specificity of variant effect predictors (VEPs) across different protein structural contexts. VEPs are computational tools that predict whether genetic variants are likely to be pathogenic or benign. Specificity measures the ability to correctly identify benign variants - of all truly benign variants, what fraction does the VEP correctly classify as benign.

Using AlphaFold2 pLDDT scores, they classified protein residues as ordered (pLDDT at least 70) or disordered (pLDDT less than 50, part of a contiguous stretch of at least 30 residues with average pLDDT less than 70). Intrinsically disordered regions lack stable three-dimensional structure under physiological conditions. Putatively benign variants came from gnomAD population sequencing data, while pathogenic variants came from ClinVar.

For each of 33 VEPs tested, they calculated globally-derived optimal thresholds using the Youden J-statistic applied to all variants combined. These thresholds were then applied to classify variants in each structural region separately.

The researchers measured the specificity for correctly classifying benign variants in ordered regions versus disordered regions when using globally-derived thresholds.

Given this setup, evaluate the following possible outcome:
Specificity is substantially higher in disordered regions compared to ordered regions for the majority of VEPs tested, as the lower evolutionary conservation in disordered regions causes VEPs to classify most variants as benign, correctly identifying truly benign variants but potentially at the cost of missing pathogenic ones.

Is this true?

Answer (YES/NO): YES